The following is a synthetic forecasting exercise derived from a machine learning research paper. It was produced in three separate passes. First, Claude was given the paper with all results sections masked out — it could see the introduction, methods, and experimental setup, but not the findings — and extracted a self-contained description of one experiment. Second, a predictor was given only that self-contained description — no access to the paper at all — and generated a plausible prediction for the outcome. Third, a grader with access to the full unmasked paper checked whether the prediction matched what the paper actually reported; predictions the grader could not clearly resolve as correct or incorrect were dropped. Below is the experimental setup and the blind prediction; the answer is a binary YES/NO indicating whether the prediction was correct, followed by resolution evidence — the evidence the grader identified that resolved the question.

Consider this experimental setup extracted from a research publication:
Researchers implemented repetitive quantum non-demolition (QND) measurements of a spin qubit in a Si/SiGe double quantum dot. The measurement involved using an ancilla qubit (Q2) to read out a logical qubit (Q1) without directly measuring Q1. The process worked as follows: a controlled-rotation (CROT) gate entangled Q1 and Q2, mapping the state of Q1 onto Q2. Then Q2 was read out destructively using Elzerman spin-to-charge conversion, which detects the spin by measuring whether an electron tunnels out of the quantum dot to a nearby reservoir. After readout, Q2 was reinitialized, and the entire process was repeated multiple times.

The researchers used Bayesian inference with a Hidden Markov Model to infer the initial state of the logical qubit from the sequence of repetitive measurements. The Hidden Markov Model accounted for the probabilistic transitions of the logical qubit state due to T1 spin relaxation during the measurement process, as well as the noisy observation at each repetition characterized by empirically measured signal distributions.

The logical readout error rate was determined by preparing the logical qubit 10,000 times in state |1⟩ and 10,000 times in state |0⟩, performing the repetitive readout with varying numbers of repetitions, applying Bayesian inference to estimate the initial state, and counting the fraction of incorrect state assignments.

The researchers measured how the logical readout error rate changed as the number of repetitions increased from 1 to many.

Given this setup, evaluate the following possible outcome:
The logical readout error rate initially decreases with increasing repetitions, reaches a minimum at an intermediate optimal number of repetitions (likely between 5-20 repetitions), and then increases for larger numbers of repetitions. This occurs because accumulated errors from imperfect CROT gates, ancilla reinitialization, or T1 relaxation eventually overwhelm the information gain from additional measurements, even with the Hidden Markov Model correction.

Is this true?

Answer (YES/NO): NO